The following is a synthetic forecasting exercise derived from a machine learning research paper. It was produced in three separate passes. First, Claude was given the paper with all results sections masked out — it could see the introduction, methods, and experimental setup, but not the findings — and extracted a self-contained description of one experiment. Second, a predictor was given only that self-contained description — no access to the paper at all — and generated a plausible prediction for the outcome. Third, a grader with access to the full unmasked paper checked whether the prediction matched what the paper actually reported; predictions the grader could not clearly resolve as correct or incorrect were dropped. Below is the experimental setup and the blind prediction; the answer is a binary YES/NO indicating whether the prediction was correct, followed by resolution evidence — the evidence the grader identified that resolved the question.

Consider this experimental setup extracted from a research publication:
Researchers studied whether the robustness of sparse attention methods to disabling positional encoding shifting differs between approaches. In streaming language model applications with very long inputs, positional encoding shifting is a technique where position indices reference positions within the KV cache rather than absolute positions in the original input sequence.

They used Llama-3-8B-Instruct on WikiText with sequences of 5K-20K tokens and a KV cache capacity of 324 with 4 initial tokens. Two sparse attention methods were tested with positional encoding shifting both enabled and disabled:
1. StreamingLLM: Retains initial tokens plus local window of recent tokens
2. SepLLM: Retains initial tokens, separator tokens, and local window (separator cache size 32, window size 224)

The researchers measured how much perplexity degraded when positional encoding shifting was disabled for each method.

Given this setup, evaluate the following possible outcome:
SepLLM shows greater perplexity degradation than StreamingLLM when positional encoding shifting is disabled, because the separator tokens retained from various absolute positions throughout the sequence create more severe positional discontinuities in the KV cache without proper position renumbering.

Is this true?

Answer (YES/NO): NO